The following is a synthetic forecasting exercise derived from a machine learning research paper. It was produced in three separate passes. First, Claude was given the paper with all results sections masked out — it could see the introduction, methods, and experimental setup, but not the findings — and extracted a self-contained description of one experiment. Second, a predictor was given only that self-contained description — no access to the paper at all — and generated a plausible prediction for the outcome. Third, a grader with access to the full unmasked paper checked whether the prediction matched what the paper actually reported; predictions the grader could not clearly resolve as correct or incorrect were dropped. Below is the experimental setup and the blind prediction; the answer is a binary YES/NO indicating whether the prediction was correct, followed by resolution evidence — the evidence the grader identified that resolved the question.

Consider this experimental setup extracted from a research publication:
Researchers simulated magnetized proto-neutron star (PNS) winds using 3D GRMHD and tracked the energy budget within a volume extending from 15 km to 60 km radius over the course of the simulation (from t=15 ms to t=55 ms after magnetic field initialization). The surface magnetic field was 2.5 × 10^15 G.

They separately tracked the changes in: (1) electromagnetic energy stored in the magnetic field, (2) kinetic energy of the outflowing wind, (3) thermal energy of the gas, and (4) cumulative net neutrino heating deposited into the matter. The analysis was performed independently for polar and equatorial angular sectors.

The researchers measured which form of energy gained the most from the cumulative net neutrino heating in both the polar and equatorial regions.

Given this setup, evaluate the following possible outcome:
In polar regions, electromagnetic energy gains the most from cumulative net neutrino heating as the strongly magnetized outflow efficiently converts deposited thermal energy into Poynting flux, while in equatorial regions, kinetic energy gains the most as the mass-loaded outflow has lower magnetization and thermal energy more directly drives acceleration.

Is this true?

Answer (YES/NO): NO